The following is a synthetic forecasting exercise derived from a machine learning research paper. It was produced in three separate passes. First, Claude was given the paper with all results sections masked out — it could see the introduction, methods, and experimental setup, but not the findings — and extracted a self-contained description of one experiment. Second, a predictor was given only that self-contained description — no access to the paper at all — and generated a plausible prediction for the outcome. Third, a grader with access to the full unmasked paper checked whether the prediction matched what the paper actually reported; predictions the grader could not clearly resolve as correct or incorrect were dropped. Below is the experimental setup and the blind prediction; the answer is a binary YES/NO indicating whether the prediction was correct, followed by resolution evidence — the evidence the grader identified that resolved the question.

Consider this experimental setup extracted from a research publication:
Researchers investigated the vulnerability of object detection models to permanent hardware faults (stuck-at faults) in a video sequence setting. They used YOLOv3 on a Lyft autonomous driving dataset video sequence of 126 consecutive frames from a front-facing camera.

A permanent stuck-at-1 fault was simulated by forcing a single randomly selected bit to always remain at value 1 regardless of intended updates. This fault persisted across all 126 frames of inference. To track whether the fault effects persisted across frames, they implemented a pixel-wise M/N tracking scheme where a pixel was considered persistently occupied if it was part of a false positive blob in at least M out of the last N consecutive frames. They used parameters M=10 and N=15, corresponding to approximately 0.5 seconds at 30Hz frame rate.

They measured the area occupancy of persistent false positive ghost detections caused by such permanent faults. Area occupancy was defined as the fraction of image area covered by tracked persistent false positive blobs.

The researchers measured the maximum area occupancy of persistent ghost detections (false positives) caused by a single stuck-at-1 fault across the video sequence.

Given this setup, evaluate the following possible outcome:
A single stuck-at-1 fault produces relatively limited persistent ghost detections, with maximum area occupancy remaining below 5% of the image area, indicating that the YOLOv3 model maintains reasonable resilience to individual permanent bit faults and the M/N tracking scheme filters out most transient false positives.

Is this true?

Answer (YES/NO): NO